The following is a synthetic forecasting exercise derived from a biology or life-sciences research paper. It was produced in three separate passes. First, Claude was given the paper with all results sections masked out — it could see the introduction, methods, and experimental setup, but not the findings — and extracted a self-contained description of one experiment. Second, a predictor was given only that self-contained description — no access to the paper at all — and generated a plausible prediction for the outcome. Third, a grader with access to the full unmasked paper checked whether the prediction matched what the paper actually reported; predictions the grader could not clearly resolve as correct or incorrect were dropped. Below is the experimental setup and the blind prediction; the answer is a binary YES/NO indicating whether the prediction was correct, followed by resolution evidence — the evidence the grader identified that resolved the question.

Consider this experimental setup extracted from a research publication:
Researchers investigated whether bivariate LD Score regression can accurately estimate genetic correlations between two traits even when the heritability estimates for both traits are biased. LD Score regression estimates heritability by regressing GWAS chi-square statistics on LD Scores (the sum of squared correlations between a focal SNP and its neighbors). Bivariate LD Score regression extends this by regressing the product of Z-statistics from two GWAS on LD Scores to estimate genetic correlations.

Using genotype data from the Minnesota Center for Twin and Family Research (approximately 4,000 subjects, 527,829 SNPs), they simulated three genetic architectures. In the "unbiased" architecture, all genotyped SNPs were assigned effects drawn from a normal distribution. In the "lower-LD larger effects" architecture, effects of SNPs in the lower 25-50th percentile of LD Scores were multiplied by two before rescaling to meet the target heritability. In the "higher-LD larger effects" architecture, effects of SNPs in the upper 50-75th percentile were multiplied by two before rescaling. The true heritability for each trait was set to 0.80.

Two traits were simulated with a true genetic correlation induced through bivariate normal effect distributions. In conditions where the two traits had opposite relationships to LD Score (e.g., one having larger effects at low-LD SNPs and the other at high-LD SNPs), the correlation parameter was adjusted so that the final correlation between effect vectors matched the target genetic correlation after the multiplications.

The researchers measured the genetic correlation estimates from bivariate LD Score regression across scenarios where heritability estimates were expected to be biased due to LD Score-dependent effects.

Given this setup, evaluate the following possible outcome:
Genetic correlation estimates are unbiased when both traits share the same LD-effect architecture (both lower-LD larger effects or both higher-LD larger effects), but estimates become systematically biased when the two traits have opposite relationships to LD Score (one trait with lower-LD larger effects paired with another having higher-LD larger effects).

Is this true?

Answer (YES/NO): NO